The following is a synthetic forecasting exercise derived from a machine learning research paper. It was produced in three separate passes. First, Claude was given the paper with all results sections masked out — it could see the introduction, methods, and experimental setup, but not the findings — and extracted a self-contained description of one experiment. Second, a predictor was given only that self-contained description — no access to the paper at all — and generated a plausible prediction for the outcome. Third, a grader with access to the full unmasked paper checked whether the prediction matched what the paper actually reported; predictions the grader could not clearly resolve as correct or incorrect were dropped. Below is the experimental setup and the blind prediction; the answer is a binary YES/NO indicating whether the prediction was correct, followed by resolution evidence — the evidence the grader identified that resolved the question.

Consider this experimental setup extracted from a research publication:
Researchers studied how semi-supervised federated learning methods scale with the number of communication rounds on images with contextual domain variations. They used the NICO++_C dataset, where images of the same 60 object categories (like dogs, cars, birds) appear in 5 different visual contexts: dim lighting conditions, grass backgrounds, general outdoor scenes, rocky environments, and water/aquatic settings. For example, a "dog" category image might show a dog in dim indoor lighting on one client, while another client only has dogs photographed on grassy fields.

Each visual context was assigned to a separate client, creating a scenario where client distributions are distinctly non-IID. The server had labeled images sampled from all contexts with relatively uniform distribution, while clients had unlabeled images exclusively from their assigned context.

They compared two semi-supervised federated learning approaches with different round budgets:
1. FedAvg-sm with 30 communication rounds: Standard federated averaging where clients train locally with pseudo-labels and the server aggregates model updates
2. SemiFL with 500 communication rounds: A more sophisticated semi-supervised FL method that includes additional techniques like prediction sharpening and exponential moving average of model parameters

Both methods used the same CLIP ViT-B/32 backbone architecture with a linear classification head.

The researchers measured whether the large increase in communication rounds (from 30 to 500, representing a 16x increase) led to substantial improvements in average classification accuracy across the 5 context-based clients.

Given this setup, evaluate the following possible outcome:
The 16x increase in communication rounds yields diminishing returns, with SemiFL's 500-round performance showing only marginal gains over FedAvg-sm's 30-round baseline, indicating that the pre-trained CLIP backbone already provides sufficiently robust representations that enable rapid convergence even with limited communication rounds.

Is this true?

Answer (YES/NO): YES